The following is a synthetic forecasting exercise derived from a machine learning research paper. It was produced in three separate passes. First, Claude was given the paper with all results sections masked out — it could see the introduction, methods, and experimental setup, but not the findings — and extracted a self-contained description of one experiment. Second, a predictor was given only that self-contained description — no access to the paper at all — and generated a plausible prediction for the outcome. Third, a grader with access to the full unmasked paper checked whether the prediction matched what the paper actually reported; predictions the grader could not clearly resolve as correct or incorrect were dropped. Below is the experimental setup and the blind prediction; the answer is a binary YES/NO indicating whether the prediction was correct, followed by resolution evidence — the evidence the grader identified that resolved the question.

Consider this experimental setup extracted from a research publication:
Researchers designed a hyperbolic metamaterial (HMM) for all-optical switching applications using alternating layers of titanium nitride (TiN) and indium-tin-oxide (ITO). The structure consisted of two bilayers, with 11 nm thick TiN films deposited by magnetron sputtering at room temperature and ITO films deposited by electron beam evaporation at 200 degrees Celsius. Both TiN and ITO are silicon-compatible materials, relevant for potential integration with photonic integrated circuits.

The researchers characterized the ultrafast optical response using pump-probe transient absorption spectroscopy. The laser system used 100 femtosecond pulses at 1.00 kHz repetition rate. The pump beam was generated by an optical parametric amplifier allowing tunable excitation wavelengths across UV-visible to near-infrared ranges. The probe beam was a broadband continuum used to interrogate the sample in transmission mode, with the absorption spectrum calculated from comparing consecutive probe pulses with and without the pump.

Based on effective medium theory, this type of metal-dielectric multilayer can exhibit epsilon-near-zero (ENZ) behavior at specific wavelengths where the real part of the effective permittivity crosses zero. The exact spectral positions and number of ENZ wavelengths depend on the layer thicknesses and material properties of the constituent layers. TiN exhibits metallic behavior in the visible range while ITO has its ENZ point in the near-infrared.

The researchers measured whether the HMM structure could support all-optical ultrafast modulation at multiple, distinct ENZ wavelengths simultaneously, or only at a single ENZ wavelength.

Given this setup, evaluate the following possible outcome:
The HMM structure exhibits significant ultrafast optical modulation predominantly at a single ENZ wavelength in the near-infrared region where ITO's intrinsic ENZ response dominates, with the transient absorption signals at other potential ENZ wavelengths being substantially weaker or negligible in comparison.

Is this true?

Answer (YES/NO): NO